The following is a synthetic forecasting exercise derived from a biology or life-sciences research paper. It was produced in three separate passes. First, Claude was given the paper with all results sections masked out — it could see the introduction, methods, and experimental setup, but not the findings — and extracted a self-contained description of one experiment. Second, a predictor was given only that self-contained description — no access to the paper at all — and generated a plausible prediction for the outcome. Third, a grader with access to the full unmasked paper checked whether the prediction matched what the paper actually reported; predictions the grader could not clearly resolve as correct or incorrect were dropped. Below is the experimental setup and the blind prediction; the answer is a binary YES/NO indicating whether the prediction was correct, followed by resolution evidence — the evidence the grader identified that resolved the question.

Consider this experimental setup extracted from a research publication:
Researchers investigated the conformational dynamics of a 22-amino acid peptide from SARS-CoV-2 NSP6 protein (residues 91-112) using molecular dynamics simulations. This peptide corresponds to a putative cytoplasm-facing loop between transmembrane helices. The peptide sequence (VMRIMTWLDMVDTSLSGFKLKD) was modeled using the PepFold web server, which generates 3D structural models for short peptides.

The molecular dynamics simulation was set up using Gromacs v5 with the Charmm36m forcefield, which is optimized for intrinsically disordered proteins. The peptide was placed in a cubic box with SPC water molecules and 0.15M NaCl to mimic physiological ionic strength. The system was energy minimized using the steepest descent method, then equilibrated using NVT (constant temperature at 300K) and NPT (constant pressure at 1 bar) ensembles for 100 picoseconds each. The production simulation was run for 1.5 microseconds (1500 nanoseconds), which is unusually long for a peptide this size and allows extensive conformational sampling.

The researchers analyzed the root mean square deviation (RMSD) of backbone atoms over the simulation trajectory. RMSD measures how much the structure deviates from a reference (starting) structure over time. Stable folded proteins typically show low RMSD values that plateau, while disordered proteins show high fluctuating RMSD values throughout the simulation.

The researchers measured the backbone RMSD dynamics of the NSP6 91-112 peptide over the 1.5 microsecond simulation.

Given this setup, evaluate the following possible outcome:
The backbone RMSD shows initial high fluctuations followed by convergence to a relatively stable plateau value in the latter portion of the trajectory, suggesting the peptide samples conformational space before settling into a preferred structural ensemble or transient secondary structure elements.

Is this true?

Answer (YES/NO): YES